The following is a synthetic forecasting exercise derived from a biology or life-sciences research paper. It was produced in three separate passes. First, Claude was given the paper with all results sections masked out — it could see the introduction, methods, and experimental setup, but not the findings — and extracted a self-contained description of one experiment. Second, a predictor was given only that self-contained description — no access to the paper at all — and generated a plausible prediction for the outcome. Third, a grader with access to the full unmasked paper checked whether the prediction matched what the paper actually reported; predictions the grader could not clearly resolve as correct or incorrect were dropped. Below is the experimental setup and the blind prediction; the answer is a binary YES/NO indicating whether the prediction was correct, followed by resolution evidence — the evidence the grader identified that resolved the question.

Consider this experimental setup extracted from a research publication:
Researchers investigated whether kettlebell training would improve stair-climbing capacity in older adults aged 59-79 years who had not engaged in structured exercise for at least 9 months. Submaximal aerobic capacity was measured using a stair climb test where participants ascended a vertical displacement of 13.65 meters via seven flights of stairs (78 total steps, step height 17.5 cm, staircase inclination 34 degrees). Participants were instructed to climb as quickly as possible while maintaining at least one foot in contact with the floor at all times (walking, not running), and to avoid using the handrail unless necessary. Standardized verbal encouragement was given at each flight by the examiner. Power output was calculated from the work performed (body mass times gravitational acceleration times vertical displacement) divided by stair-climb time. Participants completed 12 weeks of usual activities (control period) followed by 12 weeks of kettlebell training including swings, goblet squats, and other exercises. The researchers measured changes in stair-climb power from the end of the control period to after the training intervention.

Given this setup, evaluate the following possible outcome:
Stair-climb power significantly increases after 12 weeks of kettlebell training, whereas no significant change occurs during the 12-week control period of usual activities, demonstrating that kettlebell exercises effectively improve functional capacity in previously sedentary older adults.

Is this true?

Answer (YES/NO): NO